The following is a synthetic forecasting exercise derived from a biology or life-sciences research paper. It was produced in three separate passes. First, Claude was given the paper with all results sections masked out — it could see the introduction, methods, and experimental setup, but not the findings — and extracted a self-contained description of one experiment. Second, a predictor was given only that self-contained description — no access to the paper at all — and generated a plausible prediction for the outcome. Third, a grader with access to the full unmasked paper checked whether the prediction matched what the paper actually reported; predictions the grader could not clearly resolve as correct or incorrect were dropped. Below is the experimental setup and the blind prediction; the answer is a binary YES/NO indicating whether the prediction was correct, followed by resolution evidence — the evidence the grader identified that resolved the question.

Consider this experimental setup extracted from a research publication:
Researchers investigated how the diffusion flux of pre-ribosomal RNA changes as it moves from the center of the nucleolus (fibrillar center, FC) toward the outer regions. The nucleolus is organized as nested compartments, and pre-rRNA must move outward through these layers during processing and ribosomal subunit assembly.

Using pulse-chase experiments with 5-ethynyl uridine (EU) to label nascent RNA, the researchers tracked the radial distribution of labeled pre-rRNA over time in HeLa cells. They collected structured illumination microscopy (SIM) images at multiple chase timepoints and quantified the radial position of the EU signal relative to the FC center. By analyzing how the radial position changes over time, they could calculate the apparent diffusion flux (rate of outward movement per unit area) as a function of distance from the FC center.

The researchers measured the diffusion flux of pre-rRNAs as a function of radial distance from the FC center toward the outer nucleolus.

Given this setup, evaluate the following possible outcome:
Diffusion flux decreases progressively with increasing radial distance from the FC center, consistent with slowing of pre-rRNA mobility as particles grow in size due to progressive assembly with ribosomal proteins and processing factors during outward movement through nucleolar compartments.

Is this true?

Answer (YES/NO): NO